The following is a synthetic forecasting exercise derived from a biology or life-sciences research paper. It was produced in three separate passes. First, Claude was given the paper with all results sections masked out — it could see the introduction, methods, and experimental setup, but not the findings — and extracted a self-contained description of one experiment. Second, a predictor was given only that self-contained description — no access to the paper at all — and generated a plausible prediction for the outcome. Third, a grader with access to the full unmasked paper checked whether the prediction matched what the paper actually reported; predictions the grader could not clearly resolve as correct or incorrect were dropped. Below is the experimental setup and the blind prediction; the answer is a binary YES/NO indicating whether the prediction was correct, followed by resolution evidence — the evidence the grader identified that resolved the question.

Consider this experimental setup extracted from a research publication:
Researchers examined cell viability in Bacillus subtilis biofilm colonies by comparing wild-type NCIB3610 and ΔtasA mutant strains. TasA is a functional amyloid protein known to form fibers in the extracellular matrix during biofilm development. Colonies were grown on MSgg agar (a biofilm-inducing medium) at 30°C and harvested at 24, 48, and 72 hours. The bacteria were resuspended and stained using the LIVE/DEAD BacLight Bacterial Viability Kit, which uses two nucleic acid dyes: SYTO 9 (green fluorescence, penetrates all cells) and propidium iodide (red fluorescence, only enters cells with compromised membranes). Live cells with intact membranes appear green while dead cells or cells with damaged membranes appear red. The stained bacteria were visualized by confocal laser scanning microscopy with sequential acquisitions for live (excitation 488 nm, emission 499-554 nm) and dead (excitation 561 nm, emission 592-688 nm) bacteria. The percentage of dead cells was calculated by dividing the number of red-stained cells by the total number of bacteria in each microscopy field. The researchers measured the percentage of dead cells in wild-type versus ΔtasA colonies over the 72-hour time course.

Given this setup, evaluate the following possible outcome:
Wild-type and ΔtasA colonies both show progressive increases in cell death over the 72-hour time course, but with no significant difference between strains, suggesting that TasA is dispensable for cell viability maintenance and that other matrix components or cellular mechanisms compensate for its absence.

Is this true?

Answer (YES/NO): NO